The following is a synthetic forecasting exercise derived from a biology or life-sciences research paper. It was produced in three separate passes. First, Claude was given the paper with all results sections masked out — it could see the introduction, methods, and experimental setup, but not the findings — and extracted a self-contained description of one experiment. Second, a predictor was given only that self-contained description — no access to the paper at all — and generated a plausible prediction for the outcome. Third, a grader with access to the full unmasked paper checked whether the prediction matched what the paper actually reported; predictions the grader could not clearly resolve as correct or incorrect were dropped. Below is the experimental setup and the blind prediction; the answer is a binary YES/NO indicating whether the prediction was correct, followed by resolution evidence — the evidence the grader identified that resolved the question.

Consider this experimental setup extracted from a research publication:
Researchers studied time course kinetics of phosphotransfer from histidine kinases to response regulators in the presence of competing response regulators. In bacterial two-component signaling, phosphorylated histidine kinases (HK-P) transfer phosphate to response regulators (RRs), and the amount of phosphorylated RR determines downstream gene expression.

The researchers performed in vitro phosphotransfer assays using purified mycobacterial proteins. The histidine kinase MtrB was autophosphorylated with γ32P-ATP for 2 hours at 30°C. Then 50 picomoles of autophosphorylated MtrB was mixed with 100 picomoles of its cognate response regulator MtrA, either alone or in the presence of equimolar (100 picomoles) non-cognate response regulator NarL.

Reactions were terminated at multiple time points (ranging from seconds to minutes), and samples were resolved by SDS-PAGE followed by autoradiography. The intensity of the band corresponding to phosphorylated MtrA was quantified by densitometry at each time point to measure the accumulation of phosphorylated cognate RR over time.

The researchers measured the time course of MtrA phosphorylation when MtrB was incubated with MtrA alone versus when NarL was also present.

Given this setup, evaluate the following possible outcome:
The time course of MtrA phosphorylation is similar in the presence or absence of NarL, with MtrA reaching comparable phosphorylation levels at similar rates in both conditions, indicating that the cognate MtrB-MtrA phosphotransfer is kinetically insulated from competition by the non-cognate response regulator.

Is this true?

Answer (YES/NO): NO